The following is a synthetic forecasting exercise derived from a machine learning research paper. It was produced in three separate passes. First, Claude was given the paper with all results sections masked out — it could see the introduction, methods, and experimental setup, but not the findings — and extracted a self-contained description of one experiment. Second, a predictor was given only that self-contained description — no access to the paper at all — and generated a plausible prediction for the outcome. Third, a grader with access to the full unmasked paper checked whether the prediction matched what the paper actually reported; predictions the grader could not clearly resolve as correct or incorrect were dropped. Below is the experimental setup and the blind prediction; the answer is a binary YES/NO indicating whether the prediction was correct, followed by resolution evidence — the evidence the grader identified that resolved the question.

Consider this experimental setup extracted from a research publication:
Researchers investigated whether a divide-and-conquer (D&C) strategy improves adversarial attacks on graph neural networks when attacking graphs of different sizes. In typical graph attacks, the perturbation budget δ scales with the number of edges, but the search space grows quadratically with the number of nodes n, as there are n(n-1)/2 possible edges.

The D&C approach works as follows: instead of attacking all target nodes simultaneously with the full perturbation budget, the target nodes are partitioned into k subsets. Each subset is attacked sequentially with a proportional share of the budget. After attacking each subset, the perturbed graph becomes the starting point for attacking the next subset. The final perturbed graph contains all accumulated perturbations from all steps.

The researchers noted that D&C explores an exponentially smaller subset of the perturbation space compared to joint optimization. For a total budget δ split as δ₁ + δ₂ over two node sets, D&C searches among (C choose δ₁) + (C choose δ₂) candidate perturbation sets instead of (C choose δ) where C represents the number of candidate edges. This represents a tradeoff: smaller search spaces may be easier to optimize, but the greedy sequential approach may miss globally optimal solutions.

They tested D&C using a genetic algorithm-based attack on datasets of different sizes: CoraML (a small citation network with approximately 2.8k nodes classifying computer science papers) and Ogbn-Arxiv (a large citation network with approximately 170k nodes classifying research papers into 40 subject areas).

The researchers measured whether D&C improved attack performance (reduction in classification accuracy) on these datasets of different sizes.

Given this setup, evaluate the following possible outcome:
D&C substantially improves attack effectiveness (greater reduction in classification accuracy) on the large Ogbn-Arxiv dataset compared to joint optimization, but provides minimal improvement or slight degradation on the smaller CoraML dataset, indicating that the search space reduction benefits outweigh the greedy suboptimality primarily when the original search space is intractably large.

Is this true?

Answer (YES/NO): YES